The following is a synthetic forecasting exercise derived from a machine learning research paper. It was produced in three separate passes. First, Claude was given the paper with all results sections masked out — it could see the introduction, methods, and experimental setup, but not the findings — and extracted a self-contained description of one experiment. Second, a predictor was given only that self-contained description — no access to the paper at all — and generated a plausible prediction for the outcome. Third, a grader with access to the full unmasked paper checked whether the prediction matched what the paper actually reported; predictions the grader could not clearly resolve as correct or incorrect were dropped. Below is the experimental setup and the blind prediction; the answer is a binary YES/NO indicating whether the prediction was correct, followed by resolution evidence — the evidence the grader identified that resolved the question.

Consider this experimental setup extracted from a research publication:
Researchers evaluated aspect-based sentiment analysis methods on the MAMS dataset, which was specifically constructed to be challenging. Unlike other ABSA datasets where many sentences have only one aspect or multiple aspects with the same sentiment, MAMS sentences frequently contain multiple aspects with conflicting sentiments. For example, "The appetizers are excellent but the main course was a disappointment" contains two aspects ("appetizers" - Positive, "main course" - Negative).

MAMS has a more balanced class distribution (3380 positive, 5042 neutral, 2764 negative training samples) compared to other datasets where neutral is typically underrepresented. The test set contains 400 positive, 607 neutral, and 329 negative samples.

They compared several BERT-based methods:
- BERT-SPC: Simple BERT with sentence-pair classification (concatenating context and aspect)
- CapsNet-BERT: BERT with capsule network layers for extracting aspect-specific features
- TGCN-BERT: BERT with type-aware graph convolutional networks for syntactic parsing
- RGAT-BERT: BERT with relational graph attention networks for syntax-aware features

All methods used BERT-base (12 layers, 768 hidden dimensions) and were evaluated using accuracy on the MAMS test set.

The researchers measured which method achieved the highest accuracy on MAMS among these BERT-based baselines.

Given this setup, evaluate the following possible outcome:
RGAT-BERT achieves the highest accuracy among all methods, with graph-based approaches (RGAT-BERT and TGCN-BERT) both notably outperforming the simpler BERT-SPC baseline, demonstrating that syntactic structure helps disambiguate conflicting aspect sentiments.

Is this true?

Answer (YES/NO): NO